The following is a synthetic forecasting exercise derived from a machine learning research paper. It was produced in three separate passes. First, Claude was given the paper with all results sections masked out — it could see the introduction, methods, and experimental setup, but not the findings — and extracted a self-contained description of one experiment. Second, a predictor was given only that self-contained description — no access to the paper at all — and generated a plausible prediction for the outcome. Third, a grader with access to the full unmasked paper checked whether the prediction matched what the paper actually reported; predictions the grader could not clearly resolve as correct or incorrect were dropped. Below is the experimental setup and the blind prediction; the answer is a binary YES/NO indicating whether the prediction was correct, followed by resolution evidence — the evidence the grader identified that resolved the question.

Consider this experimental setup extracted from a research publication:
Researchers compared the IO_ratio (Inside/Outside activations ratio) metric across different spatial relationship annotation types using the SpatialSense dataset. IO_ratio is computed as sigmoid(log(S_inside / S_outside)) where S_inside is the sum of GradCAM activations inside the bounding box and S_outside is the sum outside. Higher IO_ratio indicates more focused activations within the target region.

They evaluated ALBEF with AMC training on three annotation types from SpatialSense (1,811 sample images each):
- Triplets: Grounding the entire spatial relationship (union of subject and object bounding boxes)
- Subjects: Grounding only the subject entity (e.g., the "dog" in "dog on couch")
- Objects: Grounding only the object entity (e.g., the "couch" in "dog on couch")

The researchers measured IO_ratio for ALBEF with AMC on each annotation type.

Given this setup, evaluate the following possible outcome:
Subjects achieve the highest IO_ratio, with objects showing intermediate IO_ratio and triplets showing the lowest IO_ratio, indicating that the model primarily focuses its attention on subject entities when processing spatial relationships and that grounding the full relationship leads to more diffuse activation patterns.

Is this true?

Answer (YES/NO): NO